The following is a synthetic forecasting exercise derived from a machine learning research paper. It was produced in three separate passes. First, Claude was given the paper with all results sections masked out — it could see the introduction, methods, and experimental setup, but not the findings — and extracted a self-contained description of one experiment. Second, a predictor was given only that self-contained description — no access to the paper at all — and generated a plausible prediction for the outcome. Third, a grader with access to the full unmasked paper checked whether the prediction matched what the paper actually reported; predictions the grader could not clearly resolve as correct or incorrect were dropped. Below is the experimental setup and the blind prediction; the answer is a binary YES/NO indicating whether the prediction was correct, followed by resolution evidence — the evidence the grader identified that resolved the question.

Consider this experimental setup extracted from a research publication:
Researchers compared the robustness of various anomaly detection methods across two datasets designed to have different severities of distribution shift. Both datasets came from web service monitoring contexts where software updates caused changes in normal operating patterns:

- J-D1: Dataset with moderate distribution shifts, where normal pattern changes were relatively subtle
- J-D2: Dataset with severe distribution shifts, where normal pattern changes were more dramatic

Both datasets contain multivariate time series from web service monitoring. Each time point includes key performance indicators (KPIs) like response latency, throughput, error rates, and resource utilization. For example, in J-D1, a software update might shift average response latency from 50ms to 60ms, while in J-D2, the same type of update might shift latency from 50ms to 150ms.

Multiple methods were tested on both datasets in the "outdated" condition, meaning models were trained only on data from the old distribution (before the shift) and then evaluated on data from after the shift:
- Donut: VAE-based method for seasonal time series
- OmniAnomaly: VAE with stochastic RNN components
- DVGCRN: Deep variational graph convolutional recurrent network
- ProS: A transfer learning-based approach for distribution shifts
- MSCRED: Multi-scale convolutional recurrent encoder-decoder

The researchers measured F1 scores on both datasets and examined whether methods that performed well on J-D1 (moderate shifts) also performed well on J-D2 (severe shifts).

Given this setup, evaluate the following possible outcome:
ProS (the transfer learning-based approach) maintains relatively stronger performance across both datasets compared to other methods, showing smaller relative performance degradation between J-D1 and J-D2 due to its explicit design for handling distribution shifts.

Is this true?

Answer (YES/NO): NO